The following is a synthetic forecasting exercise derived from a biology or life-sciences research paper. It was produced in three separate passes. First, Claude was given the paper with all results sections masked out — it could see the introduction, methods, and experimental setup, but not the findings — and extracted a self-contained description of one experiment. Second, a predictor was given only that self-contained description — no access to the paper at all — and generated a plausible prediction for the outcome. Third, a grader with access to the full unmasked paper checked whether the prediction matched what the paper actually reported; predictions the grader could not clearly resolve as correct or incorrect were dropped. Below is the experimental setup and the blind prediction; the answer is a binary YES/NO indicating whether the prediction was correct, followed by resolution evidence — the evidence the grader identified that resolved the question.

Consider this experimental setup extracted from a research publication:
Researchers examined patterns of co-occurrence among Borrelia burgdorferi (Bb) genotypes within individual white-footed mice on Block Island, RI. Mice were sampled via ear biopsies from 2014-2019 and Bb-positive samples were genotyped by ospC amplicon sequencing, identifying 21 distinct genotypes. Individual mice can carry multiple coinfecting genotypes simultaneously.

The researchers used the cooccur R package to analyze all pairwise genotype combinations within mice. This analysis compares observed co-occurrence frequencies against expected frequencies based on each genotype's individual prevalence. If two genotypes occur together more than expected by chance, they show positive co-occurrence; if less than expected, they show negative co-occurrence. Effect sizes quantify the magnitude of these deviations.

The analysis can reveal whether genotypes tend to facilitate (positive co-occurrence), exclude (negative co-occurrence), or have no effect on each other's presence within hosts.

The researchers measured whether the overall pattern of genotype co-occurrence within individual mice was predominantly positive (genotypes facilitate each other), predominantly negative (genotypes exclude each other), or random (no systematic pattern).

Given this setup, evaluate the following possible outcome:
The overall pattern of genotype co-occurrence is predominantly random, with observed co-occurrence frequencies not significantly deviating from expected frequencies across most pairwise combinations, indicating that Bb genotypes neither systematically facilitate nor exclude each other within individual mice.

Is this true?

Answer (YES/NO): NO